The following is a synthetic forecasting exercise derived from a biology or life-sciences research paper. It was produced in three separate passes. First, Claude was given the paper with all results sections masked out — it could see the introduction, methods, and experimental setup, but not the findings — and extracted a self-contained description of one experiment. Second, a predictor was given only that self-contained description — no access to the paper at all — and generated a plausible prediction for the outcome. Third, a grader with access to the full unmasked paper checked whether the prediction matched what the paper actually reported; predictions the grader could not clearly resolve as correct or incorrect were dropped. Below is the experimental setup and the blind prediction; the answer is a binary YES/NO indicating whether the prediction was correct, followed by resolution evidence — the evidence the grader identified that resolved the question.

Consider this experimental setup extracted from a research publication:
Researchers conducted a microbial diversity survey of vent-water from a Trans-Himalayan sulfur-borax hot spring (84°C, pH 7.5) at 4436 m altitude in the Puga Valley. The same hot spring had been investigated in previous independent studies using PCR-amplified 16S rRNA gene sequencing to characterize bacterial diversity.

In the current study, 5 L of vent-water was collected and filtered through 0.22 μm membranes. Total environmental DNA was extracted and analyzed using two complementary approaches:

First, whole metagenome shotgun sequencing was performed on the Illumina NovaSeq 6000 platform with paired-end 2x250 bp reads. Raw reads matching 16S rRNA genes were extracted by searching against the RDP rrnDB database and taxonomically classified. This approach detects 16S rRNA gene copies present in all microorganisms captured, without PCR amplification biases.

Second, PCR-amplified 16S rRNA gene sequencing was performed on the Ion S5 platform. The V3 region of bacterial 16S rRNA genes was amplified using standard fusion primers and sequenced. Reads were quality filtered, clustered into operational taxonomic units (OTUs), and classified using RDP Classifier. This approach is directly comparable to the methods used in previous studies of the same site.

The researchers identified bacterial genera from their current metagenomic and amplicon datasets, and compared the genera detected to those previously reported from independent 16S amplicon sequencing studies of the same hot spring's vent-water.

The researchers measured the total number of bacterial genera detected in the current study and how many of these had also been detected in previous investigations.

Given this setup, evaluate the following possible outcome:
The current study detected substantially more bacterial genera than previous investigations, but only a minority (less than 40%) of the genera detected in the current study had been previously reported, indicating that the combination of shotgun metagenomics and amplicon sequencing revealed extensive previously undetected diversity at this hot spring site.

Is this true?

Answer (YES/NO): NO